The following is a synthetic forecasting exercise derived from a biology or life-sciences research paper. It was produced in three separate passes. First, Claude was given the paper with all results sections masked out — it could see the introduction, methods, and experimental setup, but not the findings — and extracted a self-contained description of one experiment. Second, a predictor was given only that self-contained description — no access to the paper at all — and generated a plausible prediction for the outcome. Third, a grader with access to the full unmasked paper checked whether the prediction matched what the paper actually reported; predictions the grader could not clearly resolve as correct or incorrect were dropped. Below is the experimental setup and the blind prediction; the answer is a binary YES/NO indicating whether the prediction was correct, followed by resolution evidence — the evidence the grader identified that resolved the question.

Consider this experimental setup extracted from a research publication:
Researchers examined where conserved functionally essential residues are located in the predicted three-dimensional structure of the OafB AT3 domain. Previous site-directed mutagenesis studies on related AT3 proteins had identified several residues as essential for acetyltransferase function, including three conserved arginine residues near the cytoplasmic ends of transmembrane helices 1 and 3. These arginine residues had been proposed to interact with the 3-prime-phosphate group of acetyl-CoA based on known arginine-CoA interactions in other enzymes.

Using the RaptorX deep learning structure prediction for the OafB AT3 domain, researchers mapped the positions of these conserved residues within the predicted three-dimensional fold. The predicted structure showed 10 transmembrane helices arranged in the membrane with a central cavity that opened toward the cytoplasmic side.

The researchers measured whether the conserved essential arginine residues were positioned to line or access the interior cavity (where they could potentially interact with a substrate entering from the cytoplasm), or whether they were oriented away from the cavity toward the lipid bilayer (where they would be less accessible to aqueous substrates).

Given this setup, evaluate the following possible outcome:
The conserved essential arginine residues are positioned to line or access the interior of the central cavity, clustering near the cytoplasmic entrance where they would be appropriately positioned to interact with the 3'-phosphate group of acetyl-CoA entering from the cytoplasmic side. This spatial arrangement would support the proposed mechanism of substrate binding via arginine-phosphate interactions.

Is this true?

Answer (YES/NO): YES